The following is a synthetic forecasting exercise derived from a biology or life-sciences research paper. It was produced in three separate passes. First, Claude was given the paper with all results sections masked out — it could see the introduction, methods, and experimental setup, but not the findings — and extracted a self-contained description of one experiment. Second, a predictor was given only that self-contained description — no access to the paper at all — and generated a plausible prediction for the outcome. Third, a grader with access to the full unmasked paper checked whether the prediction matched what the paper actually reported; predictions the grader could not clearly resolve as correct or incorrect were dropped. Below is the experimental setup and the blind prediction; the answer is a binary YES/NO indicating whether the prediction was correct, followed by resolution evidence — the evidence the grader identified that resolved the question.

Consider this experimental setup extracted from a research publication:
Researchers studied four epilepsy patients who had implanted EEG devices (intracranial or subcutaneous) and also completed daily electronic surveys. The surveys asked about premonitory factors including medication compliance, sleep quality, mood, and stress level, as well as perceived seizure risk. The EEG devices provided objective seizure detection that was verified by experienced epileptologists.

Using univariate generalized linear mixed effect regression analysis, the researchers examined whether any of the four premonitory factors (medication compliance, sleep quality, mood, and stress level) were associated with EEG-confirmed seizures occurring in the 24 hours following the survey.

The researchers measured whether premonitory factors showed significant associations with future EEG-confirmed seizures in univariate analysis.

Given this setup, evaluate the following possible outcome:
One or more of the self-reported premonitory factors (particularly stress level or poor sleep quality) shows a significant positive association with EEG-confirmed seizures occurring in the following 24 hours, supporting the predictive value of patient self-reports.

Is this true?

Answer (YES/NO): NO